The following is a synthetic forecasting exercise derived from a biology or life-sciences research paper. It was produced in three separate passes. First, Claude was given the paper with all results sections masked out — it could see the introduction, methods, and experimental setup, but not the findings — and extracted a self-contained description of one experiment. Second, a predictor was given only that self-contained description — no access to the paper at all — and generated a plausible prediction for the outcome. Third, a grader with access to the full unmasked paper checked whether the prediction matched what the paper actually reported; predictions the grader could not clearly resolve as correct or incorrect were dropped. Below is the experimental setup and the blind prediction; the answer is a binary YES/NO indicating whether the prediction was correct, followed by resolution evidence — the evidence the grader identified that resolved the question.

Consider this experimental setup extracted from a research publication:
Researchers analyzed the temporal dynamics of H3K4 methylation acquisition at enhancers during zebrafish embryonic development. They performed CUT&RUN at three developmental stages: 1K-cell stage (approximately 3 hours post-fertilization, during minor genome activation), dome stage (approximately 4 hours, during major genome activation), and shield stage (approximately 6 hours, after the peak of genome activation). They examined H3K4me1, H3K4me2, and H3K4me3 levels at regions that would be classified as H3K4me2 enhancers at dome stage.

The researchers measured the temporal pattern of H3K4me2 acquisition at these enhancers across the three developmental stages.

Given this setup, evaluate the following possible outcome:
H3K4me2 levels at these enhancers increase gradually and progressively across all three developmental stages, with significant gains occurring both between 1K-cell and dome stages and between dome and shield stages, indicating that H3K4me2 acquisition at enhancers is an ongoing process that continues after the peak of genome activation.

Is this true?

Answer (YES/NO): NO